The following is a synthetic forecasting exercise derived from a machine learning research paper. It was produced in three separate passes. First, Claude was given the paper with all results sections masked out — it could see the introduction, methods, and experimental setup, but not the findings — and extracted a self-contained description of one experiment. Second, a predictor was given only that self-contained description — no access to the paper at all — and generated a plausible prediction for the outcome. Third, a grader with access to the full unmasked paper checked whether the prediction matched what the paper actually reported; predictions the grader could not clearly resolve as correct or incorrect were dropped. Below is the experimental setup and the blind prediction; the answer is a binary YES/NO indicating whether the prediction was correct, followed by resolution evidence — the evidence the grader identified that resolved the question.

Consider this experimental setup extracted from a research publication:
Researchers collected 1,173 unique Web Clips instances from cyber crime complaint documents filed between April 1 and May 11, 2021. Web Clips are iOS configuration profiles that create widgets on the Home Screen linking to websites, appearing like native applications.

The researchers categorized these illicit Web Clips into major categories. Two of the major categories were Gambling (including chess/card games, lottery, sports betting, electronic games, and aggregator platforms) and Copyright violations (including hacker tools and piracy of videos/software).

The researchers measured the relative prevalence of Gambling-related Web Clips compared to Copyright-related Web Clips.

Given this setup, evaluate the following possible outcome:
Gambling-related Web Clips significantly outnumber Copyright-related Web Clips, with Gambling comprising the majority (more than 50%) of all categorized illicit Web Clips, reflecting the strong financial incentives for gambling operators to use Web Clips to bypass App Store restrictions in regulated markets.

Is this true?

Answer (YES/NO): NO